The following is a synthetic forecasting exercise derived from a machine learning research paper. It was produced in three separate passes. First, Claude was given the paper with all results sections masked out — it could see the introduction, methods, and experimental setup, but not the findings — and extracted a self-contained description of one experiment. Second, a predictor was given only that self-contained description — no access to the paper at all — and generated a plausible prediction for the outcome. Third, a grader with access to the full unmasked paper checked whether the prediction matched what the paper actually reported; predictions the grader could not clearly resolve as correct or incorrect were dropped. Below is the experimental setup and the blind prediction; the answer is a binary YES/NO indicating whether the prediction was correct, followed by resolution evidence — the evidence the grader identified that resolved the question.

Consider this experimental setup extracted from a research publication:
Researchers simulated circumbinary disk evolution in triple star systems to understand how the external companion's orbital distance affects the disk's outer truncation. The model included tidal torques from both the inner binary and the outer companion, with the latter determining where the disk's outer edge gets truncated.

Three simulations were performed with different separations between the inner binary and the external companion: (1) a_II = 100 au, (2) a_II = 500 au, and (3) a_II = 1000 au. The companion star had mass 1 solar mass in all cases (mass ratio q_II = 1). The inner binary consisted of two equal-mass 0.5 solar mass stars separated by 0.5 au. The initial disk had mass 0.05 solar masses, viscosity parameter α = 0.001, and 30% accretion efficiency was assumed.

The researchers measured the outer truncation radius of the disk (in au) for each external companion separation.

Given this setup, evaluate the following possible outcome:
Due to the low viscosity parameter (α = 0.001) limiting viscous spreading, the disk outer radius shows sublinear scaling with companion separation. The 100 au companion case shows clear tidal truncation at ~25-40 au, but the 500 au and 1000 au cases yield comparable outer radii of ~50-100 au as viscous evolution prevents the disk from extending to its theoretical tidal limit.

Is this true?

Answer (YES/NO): NO